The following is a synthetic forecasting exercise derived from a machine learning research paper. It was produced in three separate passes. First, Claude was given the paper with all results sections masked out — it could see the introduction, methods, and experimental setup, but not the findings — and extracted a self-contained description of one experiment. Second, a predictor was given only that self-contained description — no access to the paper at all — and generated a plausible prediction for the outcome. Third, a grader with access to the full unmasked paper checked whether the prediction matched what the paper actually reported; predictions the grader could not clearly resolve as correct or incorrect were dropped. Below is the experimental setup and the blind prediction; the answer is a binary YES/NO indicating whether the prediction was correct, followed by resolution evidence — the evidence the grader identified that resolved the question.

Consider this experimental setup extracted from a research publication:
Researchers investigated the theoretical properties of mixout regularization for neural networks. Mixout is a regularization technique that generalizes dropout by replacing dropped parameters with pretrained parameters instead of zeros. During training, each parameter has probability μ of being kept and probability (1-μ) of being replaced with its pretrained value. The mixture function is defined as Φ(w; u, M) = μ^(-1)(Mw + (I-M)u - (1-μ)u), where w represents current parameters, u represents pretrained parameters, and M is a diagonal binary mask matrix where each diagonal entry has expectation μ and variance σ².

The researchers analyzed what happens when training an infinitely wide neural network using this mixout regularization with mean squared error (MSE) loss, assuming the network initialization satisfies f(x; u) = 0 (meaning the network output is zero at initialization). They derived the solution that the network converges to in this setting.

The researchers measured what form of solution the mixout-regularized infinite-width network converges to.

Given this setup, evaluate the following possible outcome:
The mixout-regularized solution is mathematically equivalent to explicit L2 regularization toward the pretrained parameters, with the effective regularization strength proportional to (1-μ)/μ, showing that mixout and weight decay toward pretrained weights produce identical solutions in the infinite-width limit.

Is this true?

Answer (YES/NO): NO